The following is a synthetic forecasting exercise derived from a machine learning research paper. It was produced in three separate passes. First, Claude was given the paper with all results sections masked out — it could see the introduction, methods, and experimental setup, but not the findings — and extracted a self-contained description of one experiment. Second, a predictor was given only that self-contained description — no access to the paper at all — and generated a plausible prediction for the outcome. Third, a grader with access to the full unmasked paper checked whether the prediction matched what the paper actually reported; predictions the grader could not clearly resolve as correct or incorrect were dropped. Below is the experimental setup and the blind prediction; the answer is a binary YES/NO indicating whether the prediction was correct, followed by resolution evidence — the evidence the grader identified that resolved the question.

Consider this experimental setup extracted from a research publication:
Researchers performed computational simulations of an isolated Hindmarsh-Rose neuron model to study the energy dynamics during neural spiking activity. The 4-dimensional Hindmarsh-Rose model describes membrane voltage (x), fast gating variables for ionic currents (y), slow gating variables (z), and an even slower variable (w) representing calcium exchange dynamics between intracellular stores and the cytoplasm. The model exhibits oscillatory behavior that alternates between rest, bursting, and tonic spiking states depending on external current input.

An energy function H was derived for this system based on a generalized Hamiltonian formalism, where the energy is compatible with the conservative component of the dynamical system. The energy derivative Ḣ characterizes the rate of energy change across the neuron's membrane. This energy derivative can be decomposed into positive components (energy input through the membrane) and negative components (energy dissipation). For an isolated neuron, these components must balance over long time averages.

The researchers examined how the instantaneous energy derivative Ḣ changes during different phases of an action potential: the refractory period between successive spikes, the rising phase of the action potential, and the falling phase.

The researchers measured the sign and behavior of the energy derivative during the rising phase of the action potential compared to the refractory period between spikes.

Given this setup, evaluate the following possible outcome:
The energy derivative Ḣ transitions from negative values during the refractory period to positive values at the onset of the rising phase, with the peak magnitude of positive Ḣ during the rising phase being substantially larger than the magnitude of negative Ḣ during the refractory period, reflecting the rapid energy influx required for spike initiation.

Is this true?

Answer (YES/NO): NO